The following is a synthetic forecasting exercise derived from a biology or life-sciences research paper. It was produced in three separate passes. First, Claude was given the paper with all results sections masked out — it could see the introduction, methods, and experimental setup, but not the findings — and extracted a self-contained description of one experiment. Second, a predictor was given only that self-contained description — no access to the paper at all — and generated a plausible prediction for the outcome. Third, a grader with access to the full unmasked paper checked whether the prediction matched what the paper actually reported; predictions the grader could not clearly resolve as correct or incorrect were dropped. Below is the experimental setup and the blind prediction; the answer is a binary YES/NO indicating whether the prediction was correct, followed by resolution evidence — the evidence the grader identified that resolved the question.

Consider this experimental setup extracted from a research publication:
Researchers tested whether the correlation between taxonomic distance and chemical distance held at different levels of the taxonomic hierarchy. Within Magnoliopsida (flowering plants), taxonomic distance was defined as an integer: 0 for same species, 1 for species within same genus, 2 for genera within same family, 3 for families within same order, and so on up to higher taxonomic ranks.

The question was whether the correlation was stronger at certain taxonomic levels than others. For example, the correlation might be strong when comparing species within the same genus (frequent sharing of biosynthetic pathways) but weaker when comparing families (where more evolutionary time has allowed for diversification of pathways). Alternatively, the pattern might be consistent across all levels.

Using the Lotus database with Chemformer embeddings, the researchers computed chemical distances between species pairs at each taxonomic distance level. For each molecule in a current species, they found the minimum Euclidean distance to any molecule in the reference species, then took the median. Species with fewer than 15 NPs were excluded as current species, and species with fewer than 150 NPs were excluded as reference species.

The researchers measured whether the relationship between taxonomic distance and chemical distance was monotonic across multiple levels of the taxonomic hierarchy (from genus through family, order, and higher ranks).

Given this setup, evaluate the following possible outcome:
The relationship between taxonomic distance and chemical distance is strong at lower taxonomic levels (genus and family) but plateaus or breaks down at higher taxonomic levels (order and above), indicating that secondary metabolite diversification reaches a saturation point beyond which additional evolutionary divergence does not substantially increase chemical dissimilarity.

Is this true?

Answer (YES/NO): NO